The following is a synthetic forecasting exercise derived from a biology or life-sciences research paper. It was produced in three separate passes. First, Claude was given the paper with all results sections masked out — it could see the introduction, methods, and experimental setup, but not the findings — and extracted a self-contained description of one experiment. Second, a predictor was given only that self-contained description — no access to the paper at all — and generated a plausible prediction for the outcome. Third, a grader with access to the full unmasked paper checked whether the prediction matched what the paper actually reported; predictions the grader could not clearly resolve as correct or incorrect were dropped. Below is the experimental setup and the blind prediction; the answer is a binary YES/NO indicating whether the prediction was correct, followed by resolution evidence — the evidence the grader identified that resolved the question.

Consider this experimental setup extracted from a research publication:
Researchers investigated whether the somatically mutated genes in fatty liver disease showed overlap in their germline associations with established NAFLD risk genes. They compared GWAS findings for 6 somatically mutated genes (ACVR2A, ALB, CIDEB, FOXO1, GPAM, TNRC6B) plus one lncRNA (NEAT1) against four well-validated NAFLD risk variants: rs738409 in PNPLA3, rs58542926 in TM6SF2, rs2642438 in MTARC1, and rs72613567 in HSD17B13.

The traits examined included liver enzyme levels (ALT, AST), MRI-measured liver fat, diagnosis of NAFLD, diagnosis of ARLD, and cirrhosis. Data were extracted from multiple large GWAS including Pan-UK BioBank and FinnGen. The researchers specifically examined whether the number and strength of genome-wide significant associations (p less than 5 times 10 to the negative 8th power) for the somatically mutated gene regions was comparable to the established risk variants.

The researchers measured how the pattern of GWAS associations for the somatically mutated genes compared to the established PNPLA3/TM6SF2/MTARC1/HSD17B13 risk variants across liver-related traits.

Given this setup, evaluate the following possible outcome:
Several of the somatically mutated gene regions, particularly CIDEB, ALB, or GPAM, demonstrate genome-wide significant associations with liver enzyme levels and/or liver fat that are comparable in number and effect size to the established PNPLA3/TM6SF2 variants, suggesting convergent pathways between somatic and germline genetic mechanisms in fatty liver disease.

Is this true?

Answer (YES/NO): NO